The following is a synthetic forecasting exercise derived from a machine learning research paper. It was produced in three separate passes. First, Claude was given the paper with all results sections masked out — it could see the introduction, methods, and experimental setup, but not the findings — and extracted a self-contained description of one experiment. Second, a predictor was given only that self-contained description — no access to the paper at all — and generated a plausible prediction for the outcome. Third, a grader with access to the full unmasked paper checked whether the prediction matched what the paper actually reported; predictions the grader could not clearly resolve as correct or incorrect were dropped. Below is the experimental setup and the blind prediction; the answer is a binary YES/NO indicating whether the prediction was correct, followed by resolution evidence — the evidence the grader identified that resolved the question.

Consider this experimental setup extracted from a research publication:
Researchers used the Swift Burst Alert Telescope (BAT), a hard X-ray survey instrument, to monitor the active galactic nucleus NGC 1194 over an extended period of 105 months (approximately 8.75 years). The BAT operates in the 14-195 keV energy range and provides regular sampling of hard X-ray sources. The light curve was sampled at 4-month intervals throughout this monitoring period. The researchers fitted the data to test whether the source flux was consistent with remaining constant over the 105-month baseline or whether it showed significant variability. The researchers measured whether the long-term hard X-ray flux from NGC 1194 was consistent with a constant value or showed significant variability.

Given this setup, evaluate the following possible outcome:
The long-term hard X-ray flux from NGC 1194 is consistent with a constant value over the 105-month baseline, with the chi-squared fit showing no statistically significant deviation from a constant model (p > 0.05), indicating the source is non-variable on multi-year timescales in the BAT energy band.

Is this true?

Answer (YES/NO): YES